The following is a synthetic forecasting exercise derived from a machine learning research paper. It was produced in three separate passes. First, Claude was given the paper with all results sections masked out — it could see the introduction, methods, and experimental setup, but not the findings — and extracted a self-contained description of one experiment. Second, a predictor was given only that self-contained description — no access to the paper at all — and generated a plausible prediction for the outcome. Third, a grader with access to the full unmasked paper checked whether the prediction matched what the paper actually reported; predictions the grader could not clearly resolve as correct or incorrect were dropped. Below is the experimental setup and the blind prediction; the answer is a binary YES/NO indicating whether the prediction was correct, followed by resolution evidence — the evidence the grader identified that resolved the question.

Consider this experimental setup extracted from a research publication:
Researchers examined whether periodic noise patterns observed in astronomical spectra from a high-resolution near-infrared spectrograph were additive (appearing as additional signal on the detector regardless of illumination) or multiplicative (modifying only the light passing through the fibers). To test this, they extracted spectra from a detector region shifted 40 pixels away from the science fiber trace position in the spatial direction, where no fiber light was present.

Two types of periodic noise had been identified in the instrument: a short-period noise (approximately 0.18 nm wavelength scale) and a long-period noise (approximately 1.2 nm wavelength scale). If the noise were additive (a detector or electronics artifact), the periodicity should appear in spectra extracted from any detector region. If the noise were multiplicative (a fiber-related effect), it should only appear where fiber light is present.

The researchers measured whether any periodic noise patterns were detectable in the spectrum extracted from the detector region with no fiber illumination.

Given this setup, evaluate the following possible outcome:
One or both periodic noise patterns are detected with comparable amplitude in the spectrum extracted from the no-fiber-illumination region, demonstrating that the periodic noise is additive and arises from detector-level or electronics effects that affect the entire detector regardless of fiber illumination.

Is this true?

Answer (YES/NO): NO